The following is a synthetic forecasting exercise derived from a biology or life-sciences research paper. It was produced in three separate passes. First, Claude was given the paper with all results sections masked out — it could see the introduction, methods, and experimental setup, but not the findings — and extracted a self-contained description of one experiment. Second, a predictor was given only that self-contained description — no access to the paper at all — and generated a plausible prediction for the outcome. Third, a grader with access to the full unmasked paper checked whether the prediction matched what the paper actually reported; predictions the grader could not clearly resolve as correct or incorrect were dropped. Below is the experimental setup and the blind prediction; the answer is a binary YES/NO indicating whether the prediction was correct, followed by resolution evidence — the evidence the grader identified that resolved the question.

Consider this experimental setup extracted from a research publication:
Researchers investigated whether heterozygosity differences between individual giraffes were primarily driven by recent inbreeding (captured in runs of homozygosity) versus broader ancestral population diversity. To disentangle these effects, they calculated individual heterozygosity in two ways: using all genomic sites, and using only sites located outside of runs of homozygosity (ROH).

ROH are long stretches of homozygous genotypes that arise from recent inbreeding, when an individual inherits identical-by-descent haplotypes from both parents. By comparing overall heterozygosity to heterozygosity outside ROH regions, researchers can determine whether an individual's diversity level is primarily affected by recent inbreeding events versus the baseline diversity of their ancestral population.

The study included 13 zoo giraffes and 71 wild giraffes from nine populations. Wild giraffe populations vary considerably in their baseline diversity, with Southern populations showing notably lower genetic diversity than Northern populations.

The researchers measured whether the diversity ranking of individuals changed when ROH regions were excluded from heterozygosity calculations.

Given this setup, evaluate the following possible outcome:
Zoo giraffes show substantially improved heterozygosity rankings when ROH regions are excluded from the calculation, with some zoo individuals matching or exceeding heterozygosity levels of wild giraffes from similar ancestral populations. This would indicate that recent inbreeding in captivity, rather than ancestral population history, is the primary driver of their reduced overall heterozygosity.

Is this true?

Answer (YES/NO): NO